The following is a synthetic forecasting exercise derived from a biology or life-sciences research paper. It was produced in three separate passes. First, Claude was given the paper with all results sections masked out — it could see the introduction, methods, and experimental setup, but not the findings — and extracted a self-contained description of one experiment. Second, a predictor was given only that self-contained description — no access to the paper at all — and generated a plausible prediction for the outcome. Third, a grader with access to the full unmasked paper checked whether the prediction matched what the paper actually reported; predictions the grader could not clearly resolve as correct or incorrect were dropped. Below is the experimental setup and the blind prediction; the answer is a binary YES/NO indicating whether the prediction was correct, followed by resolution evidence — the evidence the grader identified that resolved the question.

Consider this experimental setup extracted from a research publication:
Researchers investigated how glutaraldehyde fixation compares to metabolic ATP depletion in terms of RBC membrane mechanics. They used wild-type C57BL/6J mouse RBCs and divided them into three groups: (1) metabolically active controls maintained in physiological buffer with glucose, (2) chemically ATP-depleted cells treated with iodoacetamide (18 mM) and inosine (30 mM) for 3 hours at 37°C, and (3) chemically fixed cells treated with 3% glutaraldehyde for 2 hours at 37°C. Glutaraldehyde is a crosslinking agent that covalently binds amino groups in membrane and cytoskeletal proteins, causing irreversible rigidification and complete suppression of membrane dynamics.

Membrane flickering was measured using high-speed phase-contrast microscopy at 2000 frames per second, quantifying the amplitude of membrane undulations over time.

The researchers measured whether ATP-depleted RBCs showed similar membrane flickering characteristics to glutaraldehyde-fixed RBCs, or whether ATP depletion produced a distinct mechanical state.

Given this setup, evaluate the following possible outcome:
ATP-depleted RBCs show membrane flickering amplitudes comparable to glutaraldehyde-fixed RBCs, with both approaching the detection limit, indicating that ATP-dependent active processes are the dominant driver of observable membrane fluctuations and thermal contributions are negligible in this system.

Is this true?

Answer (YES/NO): NO